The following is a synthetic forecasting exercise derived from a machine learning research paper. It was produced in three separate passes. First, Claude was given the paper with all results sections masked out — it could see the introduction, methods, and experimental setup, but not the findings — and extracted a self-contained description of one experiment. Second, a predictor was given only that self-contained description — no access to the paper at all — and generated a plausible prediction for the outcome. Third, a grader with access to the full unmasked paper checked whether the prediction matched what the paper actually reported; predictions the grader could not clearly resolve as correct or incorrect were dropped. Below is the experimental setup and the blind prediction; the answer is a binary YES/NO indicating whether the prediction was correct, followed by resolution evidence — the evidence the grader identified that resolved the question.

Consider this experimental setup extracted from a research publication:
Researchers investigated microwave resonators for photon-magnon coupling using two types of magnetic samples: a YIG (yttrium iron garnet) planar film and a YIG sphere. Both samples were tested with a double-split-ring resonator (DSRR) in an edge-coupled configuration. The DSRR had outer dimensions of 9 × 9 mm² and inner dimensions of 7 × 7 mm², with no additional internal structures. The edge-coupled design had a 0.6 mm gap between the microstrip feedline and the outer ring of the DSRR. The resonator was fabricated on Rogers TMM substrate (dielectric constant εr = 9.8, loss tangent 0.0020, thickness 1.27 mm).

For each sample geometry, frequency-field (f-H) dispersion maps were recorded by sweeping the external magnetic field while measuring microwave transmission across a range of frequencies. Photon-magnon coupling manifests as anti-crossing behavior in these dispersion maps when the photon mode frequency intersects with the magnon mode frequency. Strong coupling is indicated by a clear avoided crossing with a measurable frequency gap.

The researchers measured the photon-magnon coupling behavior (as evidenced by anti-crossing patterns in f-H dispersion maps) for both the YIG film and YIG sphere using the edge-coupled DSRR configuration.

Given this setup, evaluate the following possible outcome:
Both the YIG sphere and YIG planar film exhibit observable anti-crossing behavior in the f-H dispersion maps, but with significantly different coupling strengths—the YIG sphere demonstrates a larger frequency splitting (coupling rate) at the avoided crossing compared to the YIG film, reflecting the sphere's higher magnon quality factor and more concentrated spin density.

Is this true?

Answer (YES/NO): NO